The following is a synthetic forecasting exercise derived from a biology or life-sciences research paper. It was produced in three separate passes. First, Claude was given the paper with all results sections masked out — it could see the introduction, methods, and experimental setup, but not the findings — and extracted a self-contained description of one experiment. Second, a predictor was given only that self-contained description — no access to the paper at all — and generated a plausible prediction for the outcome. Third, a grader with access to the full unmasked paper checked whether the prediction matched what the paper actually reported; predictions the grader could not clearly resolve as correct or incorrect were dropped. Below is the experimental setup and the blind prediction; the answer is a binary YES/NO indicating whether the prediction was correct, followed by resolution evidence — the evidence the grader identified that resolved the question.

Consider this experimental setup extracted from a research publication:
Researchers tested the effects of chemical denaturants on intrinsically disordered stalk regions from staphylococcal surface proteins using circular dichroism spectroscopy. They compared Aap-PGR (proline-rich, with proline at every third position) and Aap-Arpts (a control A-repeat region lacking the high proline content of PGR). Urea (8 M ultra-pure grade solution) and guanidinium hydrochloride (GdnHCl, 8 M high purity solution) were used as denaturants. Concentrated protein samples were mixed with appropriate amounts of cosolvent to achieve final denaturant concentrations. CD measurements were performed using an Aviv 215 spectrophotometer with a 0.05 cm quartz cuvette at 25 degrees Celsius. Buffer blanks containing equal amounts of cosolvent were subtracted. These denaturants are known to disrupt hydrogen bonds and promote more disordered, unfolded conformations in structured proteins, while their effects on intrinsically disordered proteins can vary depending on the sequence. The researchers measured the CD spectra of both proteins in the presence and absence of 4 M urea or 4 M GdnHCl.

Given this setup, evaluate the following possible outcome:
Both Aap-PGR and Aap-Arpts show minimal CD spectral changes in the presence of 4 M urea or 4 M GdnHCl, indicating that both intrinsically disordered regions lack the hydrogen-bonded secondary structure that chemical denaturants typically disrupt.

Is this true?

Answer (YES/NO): NO